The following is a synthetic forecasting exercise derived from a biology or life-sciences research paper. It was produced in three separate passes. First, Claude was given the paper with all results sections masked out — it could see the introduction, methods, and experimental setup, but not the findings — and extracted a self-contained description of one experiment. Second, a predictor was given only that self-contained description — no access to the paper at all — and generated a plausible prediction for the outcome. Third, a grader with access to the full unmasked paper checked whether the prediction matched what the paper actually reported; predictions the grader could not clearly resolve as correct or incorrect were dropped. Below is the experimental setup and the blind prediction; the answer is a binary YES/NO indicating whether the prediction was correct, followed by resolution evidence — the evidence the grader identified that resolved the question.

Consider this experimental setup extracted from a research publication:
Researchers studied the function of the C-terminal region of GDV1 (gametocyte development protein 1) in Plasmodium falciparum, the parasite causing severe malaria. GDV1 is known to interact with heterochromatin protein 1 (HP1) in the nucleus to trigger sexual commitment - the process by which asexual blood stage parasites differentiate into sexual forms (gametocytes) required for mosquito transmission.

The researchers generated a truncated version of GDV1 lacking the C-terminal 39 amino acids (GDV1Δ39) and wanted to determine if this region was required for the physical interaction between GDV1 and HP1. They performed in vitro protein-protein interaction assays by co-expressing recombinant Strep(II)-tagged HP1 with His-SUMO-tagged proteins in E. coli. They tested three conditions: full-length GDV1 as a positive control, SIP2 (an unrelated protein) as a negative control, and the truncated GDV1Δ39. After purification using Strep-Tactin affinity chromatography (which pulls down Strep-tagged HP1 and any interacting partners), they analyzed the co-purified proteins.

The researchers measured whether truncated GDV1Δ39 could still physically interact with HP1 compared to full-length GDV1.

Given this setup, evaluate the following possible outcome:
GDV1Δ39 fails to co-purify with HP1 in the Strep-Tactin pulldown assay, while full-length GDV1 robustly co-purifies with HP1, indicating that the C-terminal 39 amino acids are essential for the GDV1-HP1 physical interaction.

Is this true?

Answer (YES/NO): NO